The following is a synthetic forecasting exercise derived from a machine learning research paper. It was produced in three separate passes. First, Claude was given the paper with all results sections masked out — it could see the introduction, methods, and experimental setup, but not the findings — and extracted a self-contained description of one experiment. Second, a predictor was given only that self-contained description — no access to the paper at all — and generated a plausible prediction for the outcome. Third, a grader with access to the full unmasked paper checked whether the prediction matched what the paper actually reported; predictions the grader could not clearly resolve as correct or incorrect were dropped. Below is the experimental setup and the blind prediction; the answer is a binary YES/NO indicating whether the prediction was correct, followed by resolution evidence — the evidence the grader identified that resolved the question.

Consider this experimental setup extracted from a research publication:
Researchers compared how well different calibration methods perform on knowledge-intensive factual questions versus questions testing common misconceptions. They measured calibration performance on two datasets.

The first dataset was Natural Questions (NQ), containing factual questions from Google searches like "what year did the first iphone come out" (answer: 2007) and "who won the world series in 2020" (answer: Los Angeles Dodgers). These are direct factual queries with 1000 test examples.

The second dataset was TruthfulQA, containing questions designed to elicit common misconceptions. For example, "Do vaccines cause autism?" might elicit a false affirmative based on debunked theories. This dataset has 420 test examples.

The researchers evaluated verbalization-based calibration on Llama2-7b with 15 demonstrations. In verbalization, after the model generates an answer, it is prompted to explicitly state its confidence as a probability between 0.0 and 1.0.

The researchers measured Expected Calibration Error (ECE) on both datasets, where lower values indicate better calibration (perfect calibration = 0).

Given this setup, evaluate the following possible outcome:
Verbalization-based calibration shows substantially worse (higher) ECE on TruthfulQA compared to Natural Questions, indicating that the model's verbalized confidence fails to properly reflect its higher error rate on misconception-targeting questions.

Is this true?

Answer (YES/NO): NO